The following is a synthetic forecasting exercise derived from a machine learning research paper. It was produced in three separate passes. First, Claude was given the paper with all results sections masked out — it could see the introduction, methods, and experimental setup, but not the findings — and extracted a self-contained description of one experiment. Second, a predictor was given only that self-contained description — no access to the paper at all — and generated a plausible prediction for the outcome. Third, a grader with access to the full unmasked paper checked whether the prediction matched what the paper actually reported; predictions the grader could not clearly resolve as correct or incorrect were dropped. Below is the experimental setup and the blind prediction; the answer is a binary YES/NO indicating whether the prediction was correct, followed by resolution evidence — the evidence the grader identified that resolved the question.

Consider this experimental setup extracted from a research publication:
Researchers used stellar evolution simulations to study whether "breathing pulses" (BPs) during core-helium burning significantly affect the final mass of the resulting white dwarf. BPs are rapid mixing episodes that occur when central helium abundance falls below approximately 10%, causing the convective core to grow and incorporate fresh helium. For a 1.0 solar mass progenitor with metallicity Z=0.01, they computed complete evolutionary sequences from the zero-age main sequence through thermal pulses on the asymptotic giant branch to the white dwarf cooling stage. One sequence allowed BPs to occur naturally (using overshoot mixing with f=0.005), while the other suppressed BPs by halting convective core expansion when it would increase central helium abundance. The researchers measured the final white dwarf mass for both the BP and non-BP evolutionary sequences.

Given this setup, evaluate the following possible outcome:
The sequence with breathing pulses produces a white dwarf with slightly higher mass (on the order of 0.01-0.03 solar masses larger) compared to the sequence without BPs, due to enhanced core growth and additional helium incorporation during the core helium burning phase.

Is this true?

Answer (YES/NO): NO